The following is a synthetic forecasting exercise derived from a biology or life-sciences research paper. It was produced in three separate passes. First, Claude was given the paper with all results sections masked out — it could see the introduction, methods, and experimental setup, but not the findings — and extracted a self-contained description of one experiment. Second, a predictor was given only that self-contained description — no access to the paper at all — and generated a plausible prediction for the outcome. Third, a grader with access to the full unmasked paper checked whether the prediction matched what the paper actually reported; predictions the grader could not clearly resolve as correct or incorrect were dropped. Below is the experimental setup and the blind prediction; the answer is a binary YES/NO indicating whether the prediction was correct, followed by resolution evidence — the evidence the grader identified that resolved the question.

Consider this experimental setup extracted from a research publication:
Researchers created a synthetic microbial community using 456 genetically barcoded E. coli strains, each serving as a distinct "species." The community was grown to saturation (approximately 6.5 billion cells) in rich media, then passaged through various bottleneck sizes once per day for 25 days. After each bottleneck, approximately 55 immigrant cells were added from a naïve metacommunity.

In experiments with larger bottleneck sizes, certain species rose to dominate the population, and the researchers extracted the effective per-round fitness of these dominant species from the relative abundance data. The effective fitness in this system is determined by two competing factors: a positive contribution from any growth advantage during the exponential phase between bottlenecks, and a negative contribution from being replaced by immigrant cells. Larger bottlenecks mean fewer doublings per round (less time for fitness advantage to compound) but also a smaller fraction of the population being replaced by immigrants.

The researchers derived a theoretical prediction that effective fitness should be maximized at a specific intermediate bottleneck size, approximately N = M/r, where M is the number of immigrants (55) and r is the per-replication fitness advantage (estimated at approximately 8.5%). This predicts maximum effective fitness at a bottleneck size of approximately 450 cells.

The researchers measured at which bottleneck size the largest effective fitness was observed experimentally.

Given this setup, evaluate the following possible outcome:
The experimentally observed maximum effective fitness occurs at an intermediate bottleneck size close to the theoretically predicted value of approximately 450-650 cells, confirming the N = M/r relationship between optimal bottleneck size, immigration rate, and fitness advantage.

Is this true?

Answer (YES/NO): NO